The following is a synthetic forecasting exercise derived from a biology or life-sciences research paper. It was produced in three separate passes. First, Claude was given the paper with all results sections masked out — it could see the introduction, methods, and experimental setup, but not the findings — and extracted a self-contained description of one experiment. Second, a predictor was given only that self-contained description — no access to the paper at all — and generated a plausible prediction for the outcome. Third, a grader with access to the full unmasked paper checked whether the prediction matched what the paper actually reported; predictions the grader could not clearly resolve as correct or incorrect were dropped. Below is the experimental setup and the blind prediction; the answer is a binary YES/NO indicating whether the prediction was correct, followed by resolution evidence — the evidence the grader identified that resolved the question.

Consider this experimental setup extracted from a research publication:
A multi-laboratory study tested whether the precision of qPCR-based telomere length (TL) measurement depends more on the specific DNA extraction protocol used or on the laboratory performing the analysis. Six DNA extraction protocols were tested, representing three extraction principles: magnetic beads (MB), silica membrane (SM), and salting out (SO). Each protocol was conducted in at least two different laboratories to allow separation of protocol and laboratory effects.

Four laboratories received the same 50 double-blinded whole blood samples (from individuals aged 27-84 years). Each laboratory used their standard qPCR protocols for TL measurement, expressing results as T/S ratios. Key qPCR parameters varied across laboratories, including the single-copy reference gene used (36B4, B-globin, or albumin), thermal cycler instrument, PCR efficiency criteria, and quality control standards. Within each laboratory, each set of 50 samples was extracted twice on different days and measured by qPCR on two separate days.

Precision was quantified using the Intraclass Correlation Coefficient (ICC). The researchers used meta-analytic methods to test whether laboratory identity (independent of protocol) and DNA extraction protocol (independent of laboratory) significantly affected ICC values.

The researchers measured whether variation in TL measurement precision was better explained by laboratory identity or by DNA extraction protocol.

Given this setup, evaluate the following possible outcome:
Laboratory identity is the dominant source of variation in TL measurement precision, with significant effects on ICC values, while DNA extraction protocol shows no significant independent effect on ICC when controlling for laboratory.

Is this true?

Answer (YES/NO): YES